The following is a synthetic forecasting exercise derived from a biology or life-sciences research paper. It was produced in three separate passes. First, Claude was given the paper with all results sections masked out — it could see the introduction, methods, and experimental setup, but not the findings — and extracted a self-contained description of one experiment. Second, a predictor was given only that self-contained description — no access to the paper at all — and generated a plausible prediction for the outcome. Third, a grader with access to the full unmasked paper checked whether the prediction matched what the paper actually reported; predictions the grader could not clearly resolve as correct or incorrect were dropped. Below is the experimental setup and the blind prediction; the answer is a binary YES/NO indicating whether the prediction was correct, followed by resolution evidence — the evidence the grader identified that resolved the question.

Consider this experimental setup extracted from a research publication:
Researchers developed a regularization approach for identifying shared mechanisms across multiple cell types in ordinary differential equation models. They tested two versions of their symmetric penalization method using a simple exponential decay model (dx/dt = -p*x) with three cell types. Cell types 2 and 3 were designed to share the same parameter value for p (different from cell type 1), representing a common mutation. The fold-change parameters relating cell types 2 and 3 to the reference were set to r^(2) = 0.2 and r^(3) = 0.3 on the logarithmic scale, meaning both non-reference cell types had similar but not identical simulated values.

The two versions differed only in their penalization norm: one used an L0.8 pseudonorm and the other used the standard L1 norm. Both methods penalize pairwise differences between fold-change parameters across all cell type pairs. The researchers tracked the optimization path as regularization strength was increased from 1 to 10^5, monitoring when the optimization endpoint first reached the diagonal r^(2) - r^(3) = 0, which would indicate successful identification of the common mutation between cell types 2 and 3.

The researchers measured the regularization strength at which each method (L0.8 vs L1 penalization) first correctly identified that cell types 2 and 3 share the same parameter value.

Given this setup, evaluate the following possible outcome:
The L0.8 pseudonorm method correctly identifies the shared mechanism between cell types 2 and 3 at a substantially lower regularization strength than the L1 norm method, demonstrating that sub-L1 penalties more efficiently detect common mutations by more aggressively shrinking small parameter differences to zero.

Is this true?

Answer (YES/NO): YES